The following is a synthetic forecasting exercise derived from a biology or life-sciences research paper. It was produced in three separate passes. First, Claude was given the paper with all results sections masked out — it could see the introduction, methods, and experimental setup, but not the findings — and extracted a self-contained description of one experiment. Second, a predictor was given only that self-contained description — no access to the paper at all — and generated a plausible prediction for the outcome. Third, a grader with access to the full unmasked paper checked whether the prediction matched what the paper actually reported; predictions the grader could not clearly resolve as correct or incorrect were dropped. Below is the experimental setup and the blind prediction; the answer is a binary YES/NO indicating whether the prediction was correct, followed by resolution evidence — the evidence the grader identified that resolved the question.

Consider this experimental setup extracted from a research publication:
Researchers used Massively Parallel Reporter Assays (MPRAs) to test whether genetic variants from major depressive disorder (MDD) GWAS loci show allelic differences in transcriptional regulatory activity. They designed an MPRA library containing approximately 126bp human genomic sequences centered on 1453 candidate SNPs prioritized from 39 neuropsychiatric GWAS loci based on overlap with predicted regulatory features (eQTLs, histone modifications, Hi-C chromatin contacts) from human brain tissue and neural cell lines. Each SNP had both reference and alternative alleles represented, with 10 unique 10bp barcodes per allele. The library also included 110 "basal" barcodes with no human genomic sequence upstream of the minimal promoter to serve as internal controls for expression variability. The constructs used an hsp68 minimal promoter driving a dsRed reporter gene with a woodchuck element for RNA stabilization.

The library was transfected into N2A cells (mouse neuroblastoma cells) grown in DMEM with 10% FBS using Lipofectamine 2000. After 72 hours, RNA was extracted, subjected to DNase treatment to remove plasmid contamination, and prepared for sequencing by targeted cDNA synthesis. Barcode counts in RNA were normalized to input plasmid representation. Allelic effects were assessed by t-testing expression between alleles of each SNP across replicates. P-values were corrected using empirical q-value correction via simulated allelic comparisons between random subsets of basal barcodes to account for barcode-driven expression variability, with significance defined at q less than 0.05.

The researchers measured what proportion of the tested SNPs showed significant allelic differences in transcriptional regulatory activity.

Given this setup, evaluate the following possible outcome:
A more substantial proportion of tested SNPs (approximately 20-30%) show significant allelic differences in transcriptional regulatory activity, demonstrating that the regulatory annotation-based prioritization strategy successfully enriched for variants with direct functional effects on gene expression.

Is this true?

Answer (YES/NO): NO